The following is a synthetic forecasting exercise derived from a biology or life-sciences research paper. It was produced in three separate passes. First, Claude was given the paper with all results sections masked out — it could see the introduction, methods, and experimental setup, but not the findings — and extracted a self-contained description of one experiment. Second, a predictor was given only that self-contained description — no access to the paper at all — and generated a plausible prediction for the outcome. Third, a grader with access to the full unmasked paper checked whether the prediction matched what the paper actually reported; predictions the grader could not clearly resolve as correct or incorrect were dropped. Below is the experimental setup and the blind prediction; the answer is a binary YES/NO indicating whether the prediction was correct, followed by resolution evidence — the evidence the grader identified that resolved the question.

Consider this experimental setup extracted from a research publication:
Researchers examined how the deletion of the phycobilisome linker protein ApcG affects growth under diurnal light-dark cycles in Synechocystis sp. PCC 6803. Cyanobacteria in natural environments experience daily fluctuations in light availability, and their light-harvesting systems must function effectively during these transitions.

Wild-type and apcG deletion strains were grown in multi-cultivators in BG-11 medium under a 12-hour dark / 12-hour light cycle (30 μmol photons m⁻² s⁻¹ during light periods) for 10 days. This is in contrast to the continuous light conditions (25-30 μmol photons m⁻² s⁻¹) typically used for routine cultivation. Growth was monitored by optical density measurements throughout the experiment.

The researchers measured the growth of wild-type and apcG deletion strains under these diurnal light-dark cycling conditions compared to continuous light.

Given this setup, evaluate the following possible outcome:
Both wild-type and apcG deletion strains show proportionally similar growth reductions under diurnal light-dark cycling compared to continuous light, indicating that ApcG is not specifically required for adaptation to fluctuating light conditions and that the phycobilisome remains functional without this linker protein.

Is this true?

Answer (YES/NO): YES